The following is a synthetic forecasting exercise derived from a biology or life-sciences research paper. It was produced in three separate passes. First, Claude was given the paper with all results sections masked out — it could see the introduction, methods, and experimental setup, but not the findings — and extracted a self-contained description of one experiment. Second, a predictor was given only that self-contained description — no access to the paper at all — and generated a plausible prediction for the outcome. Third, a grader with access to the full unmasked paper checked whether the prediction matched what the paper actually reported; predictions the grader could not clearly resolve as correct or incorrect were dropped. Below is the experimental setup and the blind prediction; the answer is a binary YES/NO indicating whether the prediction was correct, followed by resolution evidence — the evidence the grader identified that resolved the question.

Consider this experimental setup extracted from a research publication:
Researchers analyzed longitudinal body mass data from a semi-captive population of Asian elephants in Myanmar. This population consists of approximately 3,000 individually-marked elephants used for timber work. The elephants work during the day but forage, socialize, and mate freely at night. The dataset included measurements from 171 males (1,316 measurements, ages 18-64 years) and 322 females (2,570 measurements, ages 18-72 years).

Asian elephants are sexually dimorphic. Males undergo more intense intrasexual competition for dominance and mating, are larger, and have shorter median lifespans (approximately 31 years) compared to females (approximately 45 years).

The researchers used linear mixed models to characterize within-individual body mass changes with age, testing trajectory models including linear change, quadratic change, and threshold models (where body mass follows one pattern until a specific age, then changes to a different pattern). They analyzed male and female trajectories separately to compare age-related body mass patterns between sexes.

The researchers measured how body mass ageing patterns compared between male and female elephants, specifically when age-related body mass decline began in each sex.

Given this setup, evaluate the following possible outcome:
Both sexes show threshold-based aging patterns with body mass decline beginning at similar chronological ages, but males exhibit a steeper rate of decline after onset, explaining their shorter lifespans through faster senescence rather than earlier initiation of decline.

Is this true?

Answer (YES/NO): NO